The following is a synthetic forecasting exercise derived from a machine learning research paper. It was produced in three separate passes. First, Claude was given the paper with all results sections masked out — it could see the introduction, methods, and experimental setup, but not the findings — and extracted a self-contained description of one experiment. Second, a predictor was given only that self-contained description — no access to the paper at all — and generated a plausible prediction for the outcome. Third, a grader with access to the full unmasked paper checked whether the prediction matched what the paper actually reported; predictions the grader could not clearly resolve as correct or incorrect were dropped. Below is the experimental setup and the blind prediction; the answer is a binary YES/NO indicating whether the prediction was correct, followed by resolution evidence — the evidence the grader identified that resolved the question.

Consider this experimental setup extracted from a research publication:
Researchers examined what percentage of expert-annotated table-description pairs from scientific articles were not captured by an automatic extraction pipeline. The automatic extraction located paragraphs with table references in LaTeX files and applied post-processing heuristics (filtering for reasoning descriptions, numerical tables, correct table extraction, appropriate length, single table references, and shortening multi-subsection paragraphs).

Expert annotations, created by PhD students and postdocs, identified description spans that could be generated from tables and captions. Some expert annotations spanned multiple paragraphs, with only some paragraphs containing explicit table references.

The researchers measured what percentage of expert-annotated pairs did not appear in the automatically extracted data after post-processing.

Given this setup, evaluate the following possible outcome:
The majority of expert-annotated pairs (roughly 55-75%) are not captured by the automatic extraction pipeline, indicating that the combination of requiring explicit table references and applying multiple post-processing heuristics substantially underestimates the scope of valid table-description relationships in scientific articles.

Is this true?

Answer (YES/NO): NO